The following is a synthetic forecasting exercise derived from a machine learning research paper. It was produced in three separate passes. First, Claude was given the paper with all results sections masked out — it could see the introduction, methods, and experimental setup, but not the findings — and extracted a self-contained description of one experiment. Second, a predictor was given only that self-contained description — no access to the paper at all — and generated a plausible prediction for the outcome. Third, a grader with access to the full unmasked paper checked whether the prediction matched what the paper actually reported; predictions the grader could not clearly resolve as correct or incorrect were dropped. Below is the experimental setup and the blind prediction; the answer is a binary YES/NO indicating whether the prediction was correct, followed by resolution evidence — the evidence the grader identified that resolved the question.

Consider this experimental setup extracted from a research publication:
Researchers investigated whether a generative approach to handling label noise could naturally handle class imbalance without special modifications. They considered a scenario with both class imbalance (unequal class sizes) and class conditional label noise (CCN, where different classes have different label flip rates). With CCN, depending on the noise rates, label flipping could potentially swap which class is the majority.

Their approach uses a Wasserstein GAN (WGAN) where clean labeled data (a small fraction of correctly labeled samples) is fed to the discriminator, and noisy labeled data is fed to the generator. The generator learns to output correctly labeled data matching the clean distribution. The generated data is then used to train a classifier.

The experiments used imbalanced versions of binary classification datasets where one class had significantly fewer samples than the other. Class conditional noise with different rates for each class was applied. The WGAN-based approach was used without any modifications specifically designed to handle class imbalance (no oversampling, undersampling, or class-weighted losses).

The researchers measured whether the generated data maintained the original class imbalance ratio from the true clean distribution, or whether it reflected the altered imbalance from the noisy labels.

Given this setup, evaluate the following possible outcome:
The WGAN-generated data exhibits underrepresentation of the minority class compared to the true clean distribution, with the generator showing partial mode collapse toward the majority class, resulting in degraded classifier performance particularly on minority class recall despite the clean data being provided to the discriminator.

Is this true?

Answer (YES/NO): NO